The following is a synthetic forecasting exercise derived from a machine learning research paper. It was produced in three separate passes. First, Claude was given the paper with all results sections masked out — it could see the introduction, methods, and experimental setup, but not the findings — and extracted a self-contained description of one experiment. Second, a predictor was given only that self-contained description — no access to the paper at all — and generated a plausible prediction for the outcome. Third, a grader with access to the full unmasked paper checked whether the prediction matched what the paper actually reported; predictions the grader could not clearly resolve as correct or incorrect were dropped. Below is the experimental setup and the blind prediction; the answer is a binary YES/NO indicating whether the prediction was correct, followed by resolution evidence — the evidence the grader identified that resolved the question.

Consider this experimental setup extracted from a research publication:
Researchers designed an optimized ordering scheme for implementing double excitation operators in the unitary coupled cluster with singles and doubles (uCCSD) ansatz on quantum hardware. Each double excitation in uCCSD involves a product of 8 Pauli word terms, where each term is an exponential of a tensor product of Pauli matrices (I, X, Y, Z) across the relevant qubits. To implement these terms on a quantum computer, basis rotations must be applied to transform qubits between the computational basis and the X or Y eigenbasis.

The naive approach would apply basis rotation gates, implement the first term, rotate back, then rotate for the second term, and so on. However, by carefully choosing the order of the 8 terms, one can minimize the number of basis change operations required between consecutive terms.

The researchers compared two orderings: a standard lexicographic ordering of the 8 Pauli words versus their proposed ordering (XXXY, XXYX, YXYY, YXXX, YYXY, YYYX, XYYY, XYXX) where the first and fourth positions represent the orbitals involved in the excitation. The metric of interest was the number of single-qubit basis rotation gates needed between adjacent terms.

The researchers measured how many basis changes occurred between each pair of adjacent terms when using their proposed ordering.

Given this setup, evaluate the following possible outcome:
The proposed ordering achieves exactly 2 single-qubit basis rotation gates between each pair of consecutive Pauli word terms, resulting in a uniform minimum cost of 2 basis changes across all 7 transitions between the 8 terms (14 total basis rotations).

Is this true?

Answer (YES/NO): YES